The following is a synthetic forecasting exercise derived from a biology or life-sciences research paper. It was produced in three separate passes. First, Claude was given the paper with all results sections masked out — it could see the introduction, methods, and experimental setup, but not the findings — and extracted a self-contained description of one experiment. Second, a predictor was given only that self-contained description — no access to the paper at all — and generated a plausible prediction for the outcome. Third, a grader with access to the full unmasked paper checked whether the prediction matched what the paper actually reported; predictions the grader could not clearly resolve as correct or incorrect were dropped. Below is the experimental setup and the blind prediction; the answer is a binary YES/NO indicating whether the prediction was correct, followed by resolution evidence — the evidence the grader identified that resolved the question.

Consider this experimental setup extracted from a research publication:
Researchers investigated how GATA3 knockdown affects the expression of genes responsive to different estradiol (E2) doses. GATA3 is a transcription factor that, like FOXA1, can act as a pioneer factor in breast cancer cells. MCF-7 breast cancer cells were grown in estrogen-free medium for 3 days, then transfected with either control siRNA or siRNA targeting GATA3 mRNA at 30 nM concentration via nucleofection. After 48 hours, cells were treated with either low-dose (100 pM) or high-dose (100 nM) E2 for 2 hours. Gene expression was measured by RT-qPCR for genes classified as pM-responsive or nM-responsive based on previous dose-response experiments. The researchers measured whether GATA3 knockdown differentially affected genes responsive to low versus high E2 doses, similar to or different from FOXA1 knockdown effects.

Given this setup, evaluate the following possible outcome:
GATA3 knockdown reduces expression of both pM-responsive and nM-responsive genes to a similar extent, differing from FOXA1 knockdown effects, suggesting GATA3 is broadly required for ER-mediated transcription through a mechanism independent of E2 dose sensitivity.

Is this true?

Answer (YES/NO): NO